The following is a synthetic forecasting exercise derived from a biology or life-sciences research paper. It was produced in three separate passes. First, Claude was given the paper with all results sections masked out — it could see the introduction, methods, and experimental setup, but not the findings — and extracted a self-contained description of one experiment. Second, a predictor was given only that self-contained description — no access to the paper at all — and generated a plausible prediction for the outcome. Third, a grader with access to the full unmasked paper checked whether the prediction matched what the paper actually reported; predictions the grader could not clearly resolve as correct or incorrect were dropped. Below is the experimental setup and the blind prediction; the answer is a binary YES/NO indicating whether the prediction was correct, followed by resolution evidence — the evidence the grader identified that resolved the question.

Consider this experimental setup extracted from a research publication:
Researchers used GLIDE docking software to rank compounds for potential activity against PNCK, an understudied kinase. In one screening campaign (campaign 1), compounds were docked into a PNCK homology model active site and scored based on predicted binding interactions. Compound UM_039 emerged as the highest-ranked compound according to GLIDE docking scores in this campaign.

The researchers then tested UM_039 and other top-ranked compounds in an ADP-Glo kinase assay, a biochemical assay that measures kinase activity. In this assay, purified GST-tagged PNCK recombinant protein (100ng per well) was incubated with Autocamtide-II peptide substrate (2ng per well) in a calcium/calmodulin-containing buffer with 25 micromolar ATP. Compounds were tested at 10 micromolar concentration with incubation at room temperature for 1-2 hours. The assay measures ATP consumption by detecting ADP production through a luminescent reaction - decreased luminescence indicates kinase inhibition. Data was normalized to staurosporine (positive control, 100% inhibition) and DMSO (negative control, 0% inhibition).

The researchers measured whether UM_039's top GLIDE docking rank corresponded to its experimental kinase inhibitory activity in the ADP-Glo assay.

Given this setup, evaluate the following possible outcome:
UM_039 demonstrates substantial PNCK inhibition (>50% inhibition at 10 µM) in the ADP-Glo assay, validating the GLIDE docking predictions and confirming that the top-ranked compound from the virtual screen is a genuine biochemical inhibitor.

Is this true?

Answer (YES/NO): YES